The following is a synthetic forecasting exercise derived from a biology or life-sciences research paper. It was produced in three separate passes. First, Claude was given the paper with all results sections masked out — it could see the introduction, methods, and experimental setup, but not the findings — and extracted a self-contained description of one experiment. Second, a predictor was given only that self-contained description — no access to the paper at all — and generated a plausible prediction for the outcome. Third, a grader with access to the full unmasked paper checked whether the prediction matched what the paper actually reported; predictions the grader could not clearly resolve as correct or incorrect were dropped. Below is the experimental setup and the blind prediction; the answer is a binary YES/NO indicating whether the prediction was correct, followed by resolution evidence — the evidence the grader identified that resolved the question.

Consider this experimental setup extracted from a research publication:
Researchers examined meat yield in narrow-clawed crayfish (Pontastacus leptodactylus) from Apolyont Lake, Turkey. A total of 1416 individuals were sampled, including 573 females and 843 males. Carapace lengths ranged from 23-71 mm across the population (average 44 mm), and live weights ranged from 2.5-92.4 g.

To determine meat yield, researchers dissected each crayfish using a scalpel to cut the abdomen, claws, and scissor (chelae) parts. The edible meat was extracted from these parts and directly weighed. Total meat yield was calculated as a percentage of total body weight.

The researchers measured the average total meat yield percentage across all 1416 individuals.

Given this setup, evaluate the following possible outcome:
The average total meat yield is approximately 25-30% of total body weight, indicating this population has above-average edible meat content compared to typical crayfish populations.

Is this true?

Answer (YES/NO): NO